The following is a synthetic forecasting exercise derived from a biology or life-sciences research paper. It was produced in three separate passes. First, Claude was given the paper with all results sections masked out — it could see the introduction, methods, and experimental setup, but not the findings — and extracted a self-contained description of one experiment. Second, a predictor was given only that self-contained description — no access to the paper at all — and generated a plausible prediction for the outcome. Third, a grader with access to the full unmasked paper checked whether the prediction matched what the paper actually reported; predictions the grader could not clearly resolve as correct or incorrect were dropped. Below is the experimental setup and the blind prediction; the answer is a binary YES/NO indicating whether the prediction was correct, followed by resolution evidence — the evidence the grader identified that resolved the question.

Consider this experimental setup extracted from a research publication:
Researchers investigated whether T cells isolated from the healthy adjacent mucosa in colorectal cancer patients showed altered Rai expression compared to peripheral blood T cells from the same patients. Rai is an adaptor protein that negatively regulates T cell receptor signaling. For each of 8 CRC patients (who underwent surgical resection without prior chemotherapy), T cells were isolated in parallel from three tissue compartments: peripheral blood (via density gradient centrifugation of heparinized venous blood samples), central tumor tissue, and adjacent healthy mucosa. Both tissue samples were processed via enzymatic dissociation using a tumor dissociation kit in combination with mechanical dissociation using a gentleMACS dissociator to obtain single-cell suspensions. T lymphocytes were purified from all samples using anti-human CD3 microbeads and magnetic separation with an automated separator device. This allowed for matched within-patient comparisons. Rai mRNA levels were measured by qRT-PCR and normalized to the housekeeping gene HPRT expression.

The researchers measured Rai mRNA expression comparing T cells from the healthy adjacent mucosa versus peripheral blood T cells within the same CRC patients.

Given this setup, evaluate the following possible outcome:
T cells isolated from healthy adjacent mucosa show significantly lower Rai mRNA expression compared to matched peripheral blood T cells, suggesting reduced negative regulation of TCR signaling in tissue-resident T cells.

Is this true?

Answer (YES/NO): NO